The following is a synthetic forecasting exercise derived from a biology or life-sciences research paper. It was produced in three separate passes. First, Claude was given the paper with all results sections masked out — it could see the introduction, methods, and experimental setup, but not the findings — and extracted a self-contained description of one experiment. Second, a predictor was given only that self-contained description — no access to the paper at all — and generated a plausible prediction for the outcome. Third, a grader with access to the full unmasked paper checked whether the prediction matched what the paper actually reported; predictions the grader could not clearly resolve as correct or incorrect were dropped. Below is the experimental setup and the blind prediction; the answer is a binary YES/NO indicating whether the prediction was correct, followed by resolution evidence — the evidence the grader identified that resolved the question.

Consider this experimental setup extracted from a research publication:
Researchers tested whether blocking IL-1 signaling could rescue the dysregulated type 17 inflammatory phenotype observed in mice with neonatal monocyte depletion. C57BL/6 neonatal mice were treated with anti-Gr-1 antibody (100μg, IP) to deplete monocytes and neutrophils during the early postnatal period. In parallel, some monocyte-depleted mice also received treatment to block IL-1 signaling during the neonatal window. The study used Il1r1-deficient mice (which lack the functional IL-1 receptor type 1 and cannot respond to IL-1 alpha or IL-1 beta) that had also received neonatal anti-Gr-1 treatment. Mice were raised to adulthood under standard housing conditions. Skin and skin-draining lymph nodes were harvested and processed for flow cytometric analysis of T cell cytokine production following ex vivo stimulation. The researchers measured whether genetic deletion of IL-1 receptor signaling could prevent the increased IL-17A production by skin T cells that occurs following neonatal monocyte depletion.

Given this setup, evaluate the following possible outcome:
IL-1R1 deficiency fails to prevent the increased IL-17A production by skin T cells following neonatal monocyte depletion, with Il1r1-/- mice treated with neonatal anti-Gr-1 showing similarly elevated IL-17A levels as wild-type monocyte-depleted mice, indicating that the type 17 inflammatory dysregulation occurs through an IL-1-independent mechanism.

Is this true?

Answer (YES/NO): NO